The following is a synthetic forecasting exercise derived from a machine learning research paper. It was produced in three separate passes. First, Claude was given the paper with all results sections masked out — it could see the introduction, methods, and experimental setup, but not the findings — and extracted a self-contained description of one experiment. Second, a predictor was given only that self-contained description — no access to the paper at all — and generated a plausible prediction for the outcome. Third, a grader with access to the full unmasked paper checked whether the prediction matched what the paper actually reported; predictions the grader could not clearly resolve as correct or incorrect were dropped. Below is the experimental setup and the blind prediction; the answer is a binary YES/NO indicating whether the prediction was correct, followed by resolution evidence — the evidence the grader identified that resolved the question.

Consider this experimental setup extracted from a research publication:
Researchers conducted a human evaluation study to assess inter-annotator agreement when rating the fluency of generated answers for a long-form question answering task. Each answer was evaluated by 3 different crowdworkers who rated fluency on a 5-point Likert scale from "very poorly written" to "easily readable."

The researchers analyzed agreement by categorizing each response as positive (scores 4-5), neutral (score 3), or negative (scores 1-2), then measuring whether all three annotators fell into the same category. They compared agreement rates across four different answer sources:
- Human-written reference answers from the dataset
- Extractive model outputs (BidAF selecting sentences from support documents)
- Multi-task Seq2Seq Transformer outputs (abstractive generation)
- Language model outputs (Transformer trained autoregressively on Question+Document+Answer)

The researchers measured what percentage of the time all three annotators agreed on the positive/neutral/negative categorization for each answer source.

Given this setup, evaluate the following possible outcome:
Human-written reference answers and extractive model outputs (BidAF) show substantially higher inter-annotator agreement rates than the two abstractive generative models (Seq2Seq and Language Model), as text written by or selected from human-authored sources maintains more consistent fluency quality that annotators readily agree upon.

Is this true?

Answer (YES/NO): NO